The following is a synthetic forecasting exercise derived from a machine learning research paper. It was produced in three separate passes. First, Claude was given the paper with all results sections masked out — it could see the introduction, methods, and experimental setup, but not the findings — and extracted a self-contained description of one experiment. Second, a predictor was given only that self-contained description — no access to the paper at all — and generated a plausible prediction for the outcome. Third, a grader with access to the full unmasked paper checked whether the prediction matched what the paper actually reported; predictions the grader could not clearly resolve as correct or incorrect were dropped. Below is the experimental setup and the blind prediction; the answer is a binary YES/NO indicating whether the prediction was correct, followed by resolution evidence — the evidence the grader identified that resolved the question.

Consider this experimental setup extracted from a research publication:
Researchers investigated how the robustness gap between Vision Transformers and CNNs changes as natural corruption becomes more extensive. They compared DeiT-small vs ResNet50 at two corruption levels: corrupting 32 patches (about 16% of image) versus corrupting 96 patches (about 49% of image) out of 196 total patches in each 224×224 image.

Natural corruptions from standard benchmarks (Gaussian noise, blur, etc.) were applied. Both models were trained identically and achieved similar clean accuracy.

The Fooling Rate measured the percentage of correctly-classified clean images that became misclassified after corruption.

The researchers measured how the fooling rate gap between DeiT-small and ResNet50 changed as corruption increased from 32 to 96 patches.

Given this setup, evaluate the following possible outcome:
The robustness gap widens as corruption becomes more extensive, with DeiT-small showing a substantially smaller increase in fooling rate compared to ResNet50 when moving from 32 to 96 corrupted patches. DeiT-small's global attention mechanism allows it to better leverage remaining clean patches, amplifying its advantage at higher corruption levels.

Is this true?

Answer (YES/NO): YES